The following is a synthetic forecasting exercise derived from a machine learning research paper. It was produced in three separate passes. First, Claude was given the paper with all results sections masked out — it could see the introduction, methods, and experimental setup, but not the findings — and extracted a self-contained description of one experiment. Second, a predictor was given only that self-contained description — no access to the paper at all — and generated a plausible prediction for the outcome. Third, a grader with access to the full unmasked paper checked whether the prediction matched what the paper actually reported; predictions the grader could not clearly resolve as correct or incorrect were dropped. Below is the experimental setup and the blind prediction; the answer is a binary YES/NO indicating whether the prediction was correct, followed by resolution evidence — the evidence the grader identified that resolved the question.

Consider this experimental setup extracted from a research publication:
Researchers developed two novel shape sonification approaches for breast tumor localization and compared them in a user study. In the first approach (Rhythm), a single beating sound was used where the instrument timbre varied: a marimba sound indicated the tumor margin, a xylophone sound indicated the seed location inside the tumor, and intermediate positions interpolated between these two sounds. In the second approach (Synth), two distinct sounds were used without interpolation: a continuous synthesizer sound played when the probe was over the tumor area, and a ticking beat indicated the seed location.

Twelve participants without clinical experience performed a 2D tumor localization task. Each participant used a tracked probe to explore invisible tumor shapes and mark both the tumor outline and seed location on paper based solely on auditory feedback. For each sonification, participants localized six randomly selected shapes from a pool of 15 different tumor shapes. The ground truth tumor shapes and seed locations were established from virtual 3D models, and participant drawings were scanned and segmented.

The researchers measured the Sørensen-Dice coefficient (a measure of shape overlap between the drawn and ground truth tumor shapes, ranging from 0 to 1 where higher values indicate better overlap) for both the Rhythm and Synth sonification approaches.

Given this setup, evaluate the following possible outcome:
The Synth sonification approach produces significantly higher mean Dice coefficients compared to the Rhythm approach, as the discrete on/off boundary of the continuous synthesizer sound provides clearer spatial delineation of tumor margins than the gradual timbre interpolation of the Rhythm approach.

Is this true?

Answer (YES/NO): NO